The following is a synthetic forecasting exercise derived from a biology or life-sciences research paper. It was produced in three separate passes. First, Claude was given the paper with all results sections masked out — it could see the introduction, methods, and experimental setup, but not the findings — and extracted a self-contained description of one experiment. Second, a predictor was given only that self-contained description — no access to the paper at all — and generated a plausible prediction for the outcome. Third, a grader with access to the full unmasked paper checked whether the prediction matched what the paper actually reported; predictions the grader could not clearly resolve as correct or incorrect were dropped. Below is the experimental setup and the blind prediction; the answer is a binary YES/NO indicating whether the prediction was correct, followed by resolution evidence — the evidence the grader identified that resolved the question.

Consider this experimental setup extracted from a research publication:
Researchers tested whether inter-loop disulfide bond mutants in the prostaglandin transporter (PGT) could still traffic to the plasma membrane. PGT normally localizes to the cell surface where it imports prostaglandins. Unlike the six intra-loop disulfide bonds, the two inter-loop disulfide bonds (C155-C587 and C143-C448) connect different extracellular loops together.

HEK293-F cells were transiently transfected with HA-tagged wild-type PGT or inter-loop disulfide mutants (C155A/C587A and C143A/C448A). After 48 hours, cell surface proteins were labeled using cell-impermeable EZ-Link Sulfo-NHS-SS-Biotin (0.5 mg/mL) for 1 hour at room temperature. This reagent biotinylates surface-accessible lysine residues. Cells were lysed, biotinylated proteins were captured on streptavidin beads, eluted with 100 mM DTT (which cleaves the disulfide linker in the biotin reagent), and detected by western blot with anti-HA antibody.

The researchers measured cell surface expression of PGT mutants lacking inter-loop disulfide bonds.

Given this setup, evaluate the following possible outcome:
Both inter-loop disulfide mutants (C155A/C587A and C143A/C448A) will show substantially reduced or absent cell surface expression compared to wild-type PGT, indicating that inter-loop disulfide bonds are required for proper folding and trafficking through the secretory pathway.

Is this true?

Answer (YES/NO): NO